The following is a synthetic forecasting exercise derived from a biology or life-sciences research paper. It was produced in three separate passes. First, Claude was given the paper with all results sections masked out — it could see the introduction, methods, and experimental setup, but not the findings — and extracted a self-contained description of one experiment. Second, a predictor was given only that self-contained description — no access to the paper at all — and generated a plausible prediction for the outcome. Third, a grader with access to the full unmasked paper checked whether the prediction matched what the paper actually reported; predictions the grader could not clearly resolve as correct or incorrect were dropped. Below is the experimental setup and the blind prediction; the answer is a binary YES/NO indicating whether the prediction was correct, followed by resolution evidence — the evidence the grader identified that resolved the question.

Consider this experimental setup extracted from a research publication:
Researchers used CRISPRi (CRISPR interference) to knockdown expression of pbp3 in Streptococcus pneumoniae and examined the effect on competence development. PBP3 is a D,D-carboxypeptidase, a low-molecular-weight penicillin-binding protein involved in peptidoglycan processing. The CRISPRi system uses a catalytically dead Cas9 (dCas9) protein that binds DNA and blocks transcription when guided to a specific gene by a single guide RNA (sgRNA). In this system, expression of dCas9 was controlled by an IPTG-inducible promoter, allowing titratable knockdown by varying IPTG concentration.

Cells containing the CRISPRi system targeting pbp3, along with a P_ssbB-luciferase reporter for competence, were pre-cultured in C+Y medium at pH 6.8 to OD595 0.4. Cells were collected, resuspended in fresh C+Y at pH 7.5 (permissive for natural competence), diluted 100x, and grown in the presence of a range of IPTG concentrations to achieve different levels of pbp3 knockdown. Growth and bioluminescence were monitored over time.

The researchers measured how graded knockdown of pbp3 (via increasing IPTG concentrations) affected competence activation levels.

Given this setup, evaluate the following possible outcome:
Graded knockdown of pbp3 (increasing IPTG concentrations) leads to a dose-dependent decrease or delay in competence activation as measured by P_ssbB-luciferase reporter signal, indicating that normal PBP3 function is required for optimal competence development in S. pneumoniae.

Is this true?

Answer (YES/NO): NO